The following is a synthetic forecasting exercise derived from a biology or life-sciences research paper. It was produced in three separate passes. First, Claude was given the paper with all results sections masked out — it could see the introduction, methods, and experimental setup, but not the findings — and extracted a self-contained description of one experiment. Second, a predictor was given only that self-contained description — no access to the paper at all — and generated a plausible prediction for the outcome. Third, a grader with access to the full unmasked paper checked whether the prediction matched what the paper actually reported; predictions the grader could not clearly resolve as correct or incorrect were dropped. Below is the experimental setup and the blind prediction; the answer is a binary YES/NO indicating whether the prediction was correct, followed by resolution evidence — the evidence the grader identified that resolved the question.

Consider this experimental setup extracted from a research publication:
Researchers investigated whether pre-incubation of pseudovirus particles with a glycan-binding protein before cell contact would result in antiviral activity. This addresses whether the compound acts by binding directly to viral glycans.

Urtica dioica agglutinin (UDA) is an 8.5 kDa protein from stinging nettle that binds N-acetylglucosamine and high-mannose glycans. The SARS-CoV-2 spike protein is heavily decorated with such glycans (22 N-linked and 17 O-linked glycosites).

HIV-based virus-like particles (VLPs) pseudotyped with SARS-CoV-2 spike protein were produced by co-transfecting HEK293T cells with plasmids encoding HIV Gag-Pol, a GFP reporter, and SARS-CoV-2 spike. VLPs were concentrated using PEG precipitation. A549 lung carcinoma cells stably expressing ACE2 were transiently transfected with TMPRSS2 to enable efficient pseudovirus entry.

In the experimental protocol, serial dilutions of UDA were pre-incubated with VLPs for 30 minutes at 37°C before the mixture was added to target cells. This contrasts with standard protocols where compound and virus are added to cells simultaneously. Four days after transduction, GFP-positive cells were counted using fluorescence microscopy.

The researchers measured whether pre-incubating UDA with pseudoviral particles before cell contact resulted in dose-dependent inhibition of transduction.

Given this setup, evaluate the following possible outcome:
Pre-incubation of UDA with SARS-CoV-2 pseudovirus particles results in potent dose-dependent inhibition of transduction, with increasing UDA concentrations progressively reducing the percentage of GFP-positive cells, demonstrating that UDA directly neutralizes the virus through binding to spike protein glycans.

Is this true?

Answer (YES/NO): YES